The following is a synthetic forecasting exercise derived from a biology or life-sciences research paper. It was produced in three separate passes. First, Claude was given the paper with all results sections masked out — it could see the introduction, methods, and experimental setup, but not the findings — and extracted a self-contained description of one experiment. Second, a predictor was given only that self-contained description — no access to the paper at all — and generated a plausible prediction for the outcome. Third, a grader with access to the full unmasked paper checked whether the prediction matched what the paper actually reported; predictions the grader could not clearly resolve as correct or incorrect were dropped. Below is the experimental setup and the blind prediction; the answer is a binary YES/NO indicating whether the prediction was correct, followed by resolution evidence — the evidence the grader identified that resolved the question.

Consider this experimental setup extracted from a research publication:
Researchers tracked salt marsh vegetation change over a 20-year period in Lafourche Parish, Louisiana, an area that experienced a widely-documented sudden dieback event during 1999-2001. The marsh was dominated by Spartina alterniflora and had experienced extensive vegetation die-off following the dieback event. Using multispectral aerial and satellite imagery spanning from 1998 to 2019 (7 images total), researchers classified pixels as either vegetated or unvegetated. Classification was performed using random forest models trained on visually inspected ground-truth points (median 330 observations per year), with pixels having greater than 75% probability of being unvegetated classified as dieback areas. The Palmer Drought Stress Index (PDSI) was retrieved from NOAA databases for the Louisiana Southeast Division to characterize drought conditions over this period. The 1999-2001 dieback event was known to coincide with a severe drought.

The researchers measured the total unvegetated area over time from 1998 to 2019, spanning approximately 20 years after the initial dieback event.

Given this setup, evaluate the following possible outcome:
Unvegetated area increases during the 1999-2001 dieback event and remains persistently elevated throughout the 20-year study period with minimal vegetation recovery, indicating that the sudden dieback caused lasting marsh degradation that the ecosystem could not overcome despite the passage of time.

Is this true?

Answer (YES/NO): YES